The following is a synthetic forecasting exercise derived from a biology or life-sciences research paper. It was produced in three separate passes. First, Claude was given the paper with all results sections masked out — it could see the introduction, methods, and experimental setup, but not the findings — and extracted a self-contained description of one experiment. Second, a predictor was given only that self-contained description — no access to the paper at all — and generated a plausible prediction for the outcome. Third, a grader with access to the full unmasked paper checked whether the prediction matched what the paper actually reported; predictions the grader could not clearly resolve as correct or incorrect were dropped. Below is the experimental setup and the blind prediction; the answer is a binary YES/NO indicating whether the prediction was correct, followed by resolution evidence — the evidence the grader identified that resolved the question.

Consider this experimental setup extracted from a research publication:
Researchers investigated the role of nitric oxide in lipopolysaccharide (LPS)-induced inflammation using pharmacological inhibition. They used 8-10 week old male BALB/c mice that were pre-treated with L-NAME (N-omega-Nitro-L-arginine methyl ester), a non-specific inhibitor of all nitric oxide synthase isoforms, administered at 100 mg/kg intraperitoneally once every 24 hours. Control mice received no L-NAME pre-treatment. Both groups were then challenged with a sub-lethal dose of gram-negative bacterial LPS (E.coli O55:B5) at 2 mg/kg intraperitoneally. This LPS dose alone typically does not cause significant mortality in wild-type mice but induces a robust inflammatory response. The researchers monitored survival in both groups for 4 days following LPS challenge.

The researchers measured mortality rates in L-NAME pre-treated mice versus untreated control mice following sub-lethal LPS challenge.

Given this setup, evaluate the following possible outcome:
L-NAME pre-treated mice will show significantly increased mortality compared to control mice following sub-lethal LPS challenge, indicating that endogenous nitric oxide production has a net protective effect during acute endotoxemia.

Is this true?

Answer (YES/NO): YES